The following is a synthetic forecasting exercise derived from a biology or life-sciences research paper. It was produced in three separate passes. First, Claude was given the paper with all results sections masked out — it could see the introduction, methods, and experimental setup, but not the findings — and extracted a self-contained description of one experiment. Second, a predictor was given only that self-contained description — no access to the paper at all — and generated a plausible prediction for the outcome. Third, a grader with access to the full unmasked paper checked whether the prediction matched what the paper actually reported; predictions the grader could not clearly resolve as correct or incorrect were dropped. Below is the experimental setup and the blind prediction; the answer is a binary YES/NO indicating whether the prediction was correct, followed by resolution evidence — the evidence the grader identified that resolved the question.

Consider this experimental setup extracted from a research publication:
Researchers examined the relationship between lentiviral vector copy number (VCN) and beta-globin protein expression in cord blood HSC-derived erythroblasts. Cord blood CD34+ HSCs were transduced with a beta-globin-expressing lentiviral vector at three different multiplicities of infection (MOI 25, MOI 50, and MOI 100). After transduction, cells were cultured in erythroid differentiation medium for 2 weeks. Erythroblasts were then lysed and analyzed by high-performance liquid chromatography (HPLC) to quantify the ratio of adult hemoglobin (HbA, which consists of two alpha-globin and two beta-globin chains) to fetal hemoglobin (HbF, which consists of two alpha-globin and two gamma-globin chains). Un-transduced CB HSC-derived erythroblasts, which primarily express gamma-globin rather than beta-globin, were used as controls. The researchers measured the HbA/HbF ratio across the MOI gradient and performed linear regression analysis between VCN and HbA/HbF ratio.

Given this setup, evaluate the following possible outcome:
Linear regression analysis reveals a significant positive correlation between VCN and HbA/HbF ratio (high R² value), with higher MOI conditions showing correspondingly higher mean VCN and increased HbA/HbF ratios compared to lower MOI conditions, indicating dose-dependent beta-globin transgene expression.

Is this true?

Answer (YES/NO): YES